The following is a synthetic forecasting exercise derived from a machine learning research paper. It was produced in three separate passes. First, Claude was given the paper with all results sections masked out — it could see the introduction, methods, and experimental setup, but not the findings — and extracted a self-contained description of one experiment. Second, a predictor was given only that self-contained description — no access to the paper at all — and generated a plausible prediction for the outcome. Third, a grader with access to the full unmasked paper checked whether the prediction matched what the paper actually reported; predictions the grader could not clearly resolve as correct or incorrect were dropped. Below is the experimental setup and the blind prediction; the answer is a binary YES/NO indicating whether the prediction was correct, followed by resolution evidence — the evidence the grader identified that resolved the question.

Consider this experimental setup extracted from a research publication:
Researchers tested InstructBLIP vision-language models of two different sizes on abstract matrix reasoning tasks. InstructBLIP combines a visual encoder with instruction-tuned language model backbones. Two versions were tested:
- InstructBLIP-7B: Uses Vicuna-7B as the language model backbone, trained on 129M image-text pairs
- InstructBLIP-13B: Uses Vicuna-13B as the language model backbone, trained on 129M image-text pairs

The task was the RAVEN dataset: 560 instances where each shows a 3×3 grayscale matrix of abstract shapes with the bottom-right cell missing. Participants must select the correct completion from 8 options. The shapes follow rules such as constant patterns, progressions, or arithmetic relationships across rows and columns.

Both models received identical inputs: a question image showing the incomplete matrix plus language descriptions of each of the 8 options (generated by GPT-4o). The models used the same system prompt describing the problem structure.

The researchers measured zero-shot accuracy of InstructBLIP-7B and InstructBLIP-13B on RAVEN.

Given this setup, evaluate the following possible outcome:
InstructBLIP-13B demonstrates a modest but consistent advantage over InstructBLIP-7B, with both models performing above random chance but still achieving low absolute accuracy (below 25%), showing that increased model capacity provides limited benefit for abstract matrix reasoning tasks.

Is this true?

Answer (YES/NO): NO